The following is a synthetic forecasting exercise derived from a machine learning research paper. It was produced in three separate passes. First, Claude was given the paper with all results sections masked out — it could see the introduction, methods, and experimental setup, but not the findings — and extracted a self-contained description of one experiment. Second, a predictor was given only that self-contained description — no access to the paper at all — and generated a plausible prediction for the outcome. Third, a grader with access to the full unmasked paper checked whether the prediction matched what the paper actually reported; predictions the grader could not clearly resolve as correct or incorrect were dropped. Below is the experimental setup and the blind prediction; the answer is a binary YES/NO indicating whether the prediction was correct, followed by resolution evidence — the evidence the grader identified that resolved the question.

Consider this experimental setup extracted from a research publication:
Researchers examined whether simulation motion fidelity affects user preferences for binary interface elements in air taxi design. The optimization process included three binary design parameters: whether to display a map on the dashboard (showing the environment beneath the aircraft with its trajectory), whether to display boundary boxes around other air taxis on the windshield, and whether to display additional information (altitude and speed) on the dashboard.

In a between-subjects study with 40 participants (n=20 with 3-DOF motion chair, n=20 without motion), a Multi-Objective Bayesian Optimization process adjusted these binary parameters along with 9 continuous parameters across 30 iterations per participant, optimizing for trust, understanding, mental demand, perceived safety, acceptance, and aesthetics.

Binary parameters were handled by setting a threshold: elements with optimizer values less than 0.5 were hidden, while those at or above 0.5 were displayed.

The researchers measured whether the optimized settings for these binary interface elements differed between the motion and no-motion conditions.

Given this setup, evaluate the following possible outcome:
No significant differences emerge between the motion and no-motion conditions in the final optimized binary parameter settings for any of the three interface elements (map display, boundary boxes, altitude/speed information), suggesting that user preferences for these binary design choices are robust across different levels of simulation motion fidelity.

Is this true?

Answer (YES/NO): NO